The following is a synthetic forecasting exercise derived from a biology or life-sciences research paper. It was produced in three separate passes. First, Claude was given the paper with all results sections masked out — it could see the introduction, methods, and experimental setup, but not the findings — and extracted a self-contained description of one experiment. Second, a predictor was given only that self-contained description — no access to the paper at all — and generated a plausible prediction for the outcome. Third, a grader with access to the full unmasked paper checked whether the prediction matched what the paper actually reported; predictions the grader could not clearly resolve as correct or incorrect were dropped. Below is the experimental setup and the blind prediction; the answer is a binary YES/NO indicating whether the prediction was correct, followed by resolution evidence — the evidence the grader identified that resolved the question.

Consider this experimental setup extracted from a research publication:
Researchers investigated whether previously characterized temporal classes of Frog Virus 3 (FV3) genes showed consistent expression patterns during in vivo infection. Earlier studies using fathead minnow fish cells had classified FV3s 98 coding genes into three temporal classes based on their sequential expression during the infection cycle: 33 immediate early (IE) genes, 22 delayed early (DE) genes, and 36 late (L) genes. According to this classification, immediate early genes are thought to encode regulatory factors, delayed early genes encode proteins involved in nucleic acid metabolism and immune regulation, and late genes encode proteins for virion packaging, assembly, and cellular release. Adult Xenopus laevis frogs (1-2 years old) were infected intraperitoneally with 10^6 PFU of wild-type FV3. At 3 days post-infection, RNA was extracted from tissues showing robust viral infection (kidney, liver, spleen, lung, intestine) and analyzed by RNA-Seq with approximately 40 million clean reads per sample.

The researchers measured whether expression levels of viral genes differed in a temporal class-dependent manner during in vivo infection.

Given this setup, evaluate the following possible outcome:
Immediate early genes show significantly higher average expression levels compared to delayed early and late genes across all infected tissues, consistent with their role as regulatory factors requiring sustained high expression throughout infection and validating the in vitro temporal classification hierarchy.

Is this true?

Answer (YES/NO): NO